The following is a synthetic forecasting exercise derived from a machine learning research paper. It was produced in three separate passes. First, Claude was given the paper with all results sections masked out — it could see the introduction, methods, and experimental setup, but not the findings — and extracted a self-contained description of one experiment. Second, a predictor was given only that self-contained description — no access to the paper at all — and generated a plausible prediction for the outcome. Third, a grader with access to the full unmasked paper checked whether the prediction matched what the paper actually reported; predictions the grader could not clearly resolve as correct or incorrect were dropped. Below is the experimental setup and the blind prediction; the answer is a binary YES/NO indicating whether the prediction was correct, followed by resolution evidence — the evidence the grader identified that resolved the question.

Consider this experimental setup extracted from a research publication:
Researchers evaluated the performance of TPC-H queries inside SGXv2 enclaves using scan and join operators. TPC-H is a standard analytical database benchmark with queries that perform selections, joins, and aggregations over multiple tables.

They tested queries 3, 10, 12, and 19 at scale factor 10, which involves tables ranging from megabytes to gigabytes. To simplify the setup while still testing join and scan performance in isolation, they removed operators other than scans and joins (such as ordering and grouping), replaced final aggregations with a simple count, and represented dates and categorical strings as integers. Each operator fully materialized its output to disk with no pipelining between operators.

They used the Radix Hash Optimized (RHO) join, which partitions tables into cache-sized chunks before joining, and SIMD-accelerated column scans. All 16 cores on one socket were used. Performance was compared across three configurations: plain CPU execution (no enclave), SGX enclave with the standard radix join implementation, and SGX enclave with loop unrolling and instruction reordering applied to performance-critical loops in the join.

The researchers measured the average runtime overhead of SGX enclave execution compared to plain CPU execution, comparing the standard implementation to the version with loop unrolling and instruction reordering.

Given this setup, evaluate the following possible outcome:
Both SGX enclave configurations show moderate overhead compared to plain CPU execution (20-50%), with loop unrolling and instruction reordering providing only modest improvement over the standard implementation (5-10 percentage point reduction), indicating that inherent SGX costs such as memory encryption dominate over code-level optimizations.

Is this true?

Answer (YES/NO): NO